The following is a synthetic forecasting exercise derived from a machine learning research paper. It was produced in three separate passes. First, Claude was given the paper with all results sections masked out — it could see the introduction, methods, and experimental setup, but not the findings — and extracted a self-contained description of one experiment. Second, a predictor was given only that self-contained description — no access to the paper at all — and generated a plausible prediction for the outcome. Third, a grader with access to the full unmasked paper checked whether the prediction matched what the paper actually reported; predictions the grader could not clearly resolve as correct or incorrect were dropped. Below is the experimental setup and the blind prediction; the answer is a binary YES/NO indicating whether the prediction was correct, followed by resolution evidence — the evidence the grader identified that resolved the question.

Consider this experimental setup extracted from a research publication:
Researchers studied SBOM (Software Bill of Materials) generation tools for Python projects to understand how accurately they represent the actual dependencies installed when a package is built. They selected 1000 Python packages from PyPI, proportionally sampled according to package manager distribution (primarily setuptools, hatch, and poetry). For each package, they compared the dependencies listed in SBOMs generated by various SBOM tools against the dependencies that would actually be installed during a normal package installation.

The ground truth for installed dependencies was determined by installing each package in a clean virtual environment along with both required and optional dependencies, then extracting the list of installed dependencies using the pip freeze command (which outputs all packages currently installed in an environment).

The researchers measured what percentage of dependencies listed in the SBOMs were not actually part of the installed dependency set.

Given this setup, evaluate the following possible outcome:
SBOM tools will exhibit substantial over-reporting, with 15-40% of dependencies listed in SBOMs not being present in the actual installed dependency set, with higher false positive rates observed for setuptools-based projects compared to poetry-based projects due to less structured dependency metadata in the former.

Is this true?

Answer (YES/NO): NO